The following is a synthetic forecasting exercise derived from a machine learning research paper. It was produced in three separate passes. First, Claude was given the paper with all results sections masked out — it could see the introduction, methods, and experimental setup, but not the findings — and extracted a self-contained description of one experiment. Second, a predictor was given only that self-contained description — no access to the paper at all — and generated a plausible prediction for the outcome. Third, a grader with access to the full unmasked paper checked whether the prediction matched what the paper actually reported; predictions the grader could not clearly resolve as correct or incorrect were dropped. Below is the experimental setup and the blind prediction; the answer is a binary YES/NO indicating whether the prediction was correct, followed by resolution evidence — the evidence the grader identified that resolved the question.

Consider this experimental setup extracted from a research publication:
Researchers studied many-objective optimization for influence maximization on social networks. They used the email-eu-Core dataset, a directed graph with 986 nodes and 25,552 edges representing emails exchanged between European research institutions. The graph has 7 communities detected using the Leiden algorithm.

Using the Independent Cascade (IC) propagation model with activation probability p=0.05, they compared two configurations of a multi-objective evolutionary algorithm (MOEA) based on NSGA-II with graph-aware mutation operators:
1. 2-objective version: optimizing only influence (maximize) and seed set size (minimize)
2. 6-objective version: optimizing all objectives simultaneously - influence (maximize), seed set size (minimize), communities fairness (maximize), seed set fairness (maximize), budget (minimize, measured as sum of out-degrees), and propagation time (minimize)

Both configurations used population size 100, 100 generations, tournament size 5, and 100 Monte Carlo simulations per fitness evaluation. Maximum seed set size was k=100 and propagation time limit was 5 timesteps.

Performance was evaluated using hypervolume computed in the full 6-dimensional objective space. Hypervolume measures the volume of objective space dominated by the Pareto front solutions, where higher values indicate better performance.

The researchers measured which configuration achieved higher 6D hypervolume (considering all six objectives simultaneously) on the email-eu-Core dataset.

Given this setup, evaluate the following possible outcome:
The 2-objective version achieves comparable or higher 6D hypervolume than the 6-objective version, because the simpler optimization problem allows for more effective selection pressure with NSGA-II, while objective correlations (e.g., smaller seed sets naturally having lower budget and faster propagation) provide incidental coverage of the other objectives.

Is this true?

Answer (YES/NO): NO